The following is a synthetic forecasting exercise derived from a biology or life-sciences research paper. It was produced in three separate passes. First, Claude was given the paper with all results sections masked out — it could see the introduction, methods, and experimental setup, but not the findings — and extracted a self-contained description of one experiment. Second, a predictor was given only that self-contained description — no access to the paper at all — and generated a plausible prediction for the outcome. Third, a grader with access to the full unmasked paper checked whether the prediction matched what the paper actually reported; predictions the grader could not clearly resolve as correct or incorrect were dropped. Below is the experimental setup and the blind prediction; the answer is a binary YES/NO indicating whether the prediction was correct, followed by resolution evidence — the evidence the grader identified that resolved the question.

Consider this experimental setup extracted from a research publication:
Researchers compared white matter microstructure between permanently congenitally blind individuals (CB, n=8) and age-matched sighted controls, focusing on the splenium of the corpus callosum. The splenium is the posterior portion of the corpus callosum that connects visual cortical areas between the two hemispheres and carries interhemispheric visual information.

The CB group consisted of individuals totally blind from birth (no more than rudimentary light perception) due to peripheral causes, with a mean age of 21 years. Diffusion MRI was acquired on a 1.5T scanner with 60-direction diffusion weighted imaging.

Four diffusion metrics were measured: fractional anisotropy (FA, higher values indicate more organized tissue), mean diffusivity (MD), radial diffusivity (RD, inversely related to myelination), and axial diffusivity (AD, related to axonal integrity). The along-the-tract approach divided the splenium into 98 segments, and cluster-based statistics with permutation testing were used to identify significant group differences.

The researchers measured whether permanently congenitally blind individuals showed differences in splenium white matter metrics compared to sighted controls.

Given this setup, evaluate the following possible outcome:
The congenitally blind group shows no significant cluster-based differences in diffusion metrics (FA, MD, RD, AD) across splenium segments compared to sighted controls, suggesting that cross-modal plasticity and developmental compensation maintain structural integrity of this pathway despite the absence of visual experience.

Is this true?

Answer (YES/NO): NO